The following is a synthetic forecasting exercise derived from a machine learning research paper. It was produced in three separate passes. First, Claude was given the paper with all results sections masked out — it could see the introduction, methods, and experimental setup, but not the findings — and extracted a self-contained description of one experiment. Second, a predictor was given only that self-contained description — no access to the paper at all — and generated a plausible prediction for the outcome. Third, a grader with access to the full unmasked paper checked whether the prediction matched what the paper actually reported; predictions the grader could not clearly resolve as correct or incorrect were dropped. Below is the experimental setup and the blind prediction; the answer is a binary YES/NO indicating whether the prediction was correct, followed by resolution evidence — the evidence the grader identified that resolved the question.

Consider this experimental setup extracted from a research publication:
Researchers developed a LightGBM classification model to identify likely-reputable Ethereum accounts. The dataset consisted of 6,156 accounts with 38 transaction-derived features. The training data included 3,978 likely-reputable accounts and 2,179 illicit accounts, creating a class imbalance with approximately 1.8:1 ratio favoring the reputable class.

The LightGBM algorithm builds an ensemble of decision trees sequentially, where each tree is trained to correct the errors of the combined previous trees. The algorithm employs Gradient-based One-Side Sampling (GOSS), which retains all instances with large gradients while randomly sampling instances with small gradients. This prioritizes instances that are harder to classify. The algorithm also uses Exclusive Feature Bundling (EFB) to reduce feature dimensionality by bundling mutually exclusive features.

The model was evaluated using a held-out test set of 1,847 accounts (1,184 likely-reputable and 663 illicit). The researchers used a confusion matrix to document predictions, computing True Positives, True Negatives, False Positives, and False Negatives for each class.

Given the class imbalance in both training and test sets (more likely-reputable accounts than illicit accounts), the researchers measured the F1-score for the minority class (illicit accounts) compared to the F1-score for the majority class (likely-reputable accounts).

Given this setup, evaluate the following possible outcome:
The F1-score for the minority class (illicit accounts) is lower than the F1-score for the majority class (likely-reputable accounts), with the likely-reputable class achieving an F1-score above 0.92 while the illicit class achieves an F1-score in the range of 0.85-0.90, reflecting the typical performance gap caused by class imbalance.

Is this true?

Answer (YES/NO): NO